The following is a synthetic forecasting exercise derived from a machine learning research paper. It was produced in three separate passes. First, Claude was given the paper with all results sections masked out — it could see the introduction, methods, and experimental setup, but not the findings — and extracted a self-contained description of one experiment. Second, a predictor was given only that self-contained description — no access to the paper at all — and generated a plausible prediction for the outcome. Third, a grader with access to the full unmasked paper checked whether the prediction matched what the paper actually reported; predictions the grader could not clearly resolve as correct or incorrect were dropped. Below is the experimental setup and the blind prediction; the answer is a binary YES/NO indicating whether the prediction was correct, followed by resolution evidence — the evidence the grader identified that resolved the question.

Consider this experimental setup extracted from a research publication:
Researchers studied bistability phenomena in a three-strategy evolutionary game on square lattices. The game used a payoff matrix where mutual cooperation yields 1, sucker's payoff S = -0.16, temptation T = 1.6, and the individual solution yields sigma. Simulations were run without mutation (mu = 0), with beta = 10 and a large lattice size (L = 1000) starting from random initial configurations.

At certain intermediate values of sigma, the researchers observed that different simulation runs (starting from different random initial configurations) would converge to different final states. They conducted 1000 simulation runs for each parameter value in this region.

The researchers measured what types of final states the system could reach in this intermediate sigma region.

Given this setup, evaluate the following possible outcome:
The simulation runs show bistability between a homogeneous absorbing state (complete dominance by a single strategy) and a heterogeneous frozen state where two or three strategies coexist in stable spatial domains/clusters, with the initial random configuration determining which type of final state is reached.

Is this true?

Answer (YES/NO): NO